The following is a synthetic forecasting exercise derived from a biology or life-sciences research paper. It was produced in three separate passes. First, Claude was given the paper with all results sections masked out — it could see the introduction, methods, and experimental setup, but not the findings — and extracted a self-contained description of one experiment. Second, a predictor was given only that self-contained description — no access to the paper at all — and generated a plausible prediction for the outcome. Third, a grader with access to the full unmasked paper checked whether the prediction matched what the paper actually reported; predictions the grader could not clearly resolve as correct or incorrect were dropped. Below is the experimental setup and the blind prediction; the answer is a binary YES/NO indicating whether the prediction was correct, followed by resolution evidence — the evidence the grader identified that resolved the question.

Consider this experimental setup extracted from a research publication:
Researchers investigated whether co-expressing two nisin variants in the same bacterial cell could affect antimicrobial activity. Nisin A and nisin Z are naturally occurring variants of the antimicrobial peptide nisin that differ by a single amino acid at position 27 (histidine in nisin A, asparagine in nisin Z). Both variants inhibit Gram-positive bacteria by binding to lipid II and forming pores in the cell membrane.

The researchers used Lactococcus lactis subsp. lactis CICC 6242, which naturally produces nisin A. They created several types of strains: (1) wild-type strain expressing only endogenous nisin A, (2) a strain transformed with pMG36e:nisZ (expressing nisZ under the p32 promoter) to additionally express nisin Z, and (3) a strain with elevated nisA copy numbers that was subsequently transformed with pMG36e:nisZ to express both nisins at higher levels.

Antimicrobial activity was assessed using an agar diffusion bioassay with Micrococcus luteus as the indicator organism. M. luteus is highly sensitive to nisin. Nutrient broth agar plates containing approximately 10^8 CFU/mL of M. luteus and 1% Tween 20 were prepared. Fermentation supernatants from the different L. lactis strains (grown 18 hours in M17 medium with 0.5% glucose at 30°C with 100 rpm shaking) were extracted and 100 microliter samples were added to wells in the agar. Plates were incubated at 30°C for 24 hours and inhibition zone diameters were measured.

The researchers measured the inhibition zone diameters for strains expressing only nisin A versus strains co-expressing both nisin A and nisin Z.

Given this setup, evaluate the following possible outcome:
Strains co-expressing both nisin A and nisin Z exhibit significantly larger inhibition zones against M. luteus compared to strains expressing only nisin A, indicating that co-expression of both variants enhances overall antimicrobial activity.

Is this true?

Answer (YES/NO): YES